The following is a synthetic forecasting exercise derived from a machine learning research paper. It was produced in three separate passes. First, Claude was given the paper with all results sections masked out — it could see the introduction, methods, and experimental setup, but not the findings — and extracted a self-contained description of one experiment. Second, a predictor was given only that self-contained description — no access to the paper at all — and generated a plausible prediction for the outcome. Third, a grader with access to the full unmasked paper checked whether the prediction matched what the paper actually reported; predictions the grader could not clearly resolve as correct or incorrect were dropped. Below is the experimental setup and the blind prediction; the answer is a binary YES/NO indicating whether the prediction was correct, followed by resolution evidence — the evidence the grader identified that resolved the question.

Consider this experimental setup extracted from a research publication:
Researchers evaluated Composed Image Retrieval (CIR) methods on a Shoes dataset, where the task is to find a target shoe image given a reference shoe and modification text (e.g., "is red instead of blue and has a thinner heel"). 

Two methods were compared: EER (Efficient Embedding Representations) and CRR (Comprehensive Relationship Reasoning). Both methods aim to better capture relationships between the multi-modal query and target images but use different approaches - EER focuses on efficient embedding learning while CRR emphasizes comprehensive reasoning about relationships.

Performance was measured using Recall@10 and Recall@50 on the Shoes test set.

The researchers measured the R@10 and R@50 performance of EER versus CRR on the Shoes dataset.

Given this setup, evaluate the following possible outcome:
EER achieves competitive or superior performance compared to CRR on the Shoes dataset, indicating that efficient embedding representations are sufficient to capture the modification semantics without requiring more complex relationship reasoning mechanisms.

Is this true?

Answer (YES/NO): YES